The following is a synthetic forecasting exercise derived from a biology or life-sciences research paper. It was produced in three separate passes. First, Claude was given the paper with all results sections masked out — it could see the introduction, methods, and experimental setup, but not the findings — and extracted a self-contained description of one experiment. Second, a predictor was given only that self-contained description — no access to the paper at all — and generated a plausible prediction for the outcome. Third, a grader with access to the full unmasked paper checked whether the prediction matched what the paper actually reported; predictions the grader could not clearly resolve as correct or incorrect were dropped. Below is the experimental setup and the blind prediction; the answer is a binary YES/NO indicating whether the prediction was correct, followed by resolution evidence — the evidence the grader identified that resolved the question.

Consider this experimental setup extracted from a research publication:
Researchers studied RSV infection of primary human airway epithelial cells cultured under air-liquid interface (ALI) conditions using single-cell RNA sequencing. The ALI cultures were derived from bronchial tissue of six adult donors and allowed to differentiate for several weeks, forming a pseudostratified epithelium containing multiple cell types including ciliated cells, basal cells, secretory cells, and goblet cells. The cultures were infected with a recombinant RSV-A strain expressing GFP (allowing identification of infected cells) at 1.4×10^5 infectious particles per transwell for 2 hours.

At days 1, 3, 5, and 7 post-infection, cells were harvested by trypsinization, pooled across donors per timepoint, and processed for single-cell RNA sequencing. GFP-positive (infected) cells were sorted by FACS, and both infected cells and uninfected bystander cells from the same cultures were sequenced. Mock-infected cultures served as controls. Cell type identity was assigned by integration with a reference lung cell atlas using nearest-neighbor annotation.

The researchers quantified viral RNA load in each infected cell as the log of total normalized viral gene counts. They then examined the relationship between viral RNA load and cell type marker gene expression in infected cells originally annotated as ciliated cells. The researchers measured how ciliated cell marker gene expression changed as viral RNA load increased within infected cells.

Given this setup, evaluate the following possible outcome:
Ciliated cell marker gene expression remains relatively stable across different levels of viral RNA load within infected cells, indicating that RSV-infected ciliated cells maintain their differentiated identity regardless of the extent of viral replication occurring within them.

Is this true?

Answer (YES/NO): NO